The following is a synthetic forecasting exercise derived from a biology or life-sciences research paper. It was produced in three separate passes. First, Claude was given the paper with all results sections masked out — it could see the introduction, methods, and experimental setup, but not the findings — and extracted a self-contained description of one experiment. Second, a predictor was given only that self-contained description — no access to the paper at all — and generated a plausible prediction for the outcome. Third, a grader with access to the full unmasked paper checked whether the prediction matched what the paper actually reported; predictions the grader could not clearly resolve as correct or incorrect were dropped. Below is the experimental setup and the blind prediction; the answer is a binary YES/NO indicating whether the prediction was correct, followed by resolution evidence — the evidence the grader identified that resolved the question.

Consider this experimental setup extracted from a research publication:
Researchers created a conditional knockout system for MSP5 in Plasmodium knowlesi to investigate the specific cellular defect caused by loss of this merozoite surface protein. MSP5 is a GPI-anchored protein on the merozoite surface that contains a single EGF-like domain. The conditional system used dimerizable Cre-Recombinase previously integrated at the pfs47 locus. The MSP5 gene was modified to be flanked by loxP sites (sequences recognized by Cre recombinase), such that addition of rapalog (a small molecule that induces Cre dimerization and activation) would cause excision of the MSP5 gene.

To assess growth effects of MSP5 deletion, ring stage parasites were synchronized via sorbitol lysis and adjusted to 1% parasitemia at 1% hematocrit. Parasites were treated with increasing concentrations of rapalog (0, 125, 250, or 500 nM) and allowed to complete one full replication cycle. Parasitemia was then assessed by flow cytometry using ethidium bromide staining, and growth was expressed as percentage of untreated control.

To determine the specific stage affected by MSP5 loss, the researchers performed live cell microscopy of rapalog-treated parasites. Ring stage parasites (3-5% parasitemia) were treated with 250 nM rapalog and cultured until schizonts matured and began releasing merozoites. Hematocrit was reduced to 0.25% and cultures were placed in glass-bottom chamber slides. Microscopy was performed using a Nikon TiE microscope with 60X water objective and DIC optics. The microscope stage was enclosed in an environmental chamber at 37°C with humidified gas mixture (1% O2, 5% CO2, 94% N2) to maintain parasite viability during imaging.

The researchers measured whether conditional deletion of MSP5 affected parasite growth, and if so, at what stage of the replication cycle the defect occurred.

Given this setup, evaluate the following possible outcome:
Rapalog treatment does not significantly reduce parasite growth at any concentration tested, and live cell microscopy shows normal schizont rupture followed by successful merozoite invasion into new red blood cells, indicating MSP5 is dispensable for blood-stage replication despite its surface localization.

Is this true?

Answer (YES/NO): NO